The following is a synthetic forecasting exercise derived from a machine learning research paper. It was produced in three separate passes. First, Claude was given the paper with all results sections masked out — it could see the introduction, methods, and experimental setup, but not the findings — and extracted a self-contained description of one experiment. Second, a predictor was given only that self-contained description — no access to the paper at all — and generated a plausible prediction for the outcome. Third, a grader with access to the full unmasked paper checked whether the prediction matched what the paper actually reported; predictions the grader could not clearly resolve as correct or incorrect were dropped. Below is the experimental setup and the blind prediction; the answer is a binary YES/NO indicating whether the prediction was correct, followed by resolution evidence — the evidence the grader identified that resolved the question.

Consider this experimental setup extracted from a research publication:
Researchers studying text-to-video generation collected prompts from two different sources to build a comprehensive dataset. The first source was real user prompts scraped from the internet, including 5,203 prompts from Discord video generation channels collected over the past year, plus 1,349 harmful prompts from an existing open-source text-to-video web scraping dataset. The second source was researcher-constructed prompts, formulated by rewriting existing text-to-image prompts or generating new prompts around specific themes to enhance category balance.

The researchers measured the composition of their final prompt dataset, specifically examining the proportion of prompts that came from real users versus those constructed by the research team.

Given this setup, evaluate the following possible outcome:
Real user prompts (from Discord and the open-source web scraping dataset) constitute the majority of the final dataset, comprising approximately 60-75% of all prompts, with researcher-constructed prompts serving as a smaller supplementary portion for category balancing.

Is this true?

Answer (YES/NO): NO